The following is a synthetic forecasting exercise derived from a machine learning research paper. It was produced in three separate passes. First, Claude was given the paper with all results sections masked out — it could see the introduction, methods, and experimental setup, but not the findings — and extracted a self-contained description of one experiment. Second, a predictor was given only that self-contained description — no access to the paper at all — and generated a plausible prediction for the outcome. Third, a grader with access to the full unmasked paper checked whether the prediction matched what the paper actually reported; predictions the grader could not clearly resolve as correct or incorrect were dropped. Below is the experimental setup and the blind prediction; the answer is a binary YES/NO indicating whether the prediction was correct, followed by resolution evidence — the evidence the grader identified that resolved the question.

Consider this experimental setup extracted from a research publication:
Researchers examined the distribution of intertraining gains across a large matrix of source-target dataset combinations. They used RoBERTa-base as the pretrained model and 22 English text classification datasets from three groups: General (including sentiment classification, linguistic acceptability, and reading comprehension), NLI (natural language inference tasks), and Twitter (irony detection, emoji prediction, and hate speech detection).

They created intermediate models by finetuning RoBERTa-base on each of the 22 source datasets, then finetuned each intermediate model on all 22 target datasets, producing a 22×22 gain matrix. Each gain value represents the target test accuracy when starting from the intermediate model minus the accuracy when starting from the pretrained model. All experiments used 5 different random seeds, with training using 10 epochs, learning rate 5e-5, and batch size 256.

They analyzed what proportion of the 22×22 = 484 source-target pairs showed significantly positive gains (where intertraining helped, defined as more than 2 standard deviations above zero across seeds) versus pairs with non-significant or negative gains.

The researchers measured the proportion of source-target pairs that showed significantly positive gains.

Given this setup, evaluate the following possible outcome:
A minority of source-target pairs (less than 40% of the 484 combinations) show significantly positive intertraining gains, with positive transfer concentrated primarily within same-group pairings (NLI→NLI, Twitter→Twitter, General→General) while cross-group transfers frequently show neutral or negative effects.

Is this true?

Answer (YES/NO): NO